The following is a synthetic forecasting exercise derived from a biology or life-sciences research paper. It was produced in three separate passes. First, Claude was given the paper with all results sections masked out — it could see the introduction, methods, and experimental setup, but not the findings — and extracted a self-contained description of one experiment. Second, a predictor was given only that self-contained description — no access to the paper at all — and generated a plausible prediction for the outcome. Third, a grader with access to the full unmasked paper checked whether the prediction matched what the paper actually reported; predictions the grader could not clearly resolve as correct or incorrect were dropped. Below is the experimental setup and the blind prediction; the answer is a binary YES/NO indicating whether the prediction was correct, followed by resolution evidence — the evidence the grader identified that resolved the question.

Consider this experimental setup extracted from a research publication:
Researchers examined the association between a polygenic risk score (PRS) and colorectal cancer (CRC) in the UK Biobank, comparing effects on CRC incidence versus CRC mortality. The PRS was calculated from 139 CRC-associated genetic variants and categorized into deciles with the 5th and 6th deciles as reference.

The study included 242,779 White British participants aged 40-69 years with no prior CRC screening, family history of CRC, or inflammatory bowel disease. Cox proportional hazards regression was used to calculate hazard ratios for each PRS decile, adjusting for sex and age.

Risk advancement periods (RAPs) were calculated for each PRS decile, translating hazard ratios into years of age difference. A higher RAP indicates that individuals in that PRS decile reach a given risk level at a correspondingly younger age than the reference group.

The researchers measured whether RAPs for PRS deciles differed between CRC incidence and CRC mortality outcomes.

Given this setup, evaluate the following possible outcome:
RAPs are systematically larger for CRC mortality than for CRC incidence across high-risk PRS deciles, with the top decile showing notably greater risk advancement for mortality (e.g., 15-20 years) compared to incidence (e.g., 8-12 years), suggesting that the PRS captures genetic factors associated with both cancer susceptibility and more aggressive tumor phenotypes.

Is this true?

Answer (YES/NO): NO